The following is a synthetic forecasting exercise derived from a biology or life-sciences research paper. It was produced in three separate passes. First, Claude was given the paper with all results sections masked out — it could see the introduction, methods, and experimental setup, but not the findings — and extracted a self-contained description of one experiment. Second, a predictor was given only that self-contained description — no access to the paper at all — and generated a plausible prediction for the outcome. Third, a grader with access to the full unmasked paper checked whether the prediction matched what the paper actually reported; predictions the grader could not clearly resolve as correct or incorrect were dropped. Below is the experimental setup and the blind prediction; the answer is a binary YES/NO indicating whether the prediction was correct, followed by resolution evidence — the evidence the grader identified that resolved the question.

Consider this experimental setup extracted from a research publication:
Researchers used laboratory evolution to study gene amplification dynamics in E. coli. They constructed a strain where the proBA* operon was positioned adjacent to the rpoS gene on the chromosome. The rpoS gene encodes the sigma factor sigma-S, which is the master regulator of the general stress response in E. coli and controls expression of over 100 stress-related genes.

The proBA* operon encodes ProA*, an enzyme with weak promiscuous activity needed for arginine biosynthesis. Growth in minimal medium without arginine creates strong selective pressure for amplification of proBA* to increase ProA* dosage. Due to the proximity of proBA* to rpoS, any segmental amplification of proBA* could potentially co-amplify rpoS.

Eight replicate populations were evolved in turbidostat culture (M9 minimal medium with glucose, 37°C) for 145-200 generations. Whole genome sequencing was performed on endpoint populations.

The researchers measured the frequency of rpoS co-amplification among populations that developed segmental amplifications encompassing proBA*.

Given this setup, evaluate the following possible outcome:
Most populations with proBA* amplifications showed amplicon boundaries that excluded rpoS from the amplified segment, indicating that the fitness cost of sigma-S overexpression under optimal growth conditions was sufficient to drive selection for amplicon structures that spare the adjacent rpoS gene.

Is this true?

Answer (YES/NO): NO